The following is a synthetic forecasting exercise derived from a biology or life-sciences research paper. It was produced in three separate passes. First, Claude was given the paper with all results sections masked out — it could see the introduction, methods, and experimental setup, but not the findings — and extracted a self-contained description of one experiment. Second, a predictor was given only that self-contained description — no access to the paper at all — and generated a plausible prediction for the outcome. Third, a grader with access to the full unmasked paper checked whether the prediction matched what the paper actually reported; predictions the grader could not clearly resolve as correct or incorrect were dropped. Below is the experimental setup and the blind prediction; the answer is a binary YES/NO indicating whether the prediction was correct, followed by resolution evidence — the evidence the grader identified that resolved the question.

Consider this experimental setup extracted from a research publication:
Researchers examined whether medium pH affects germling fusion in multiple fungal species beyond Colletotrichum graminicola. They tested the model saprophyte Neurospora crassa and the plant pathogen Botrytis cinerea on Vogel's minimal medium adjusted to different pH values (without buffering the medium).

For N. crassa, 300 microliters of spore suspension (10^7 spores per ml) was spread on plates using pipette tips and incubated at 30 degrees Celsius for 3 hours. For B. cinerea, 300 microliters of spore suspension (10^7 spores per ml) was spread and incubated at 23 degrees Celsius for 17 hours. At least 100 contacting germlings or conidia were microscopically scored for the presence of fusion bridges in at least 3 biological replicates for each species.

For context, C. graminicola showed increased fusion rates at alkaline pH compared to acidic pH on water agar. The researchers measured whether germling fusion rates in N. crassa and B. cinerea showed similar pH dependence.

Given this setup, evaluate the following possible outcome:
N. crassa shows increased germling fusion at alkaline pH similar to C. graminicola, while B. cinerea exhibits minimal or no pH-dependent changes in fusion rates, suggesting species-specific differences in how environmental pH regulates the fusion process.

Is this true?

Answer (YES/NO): NO